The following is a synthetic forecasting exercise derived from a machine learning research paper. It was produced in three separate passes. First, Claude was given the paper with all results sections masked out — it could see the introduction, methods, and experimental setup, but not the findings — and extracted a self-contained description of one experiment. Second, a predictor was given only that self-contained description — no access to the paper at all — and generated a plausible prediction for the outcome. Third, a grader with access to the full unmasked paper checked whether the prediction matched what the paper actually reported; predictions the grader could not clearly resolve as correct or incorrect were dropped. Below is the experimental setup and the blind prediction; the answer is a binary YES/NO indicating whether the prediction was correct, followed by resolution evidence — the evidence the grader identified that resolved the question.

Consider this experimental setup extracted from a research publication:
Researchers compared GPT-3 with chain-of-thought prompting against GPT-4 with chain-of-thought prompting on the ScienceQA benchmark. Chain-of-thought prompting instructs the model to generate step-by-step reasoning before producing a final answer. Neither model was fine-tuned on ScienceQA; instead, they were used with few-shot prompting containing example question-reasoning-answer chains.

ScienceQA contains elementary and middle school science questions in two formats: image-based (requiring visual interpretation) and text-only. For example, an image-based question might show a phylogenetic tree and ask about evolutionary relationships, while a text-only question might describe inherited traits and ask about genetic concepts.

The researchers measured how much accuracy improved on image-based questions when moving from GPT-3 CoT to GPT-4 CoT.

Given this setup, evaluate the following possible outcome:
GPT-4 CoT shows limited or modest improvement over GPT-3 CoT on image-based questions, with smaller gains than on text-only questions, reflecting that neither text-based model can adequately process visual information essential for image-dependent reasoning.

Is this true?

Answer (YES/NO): YES